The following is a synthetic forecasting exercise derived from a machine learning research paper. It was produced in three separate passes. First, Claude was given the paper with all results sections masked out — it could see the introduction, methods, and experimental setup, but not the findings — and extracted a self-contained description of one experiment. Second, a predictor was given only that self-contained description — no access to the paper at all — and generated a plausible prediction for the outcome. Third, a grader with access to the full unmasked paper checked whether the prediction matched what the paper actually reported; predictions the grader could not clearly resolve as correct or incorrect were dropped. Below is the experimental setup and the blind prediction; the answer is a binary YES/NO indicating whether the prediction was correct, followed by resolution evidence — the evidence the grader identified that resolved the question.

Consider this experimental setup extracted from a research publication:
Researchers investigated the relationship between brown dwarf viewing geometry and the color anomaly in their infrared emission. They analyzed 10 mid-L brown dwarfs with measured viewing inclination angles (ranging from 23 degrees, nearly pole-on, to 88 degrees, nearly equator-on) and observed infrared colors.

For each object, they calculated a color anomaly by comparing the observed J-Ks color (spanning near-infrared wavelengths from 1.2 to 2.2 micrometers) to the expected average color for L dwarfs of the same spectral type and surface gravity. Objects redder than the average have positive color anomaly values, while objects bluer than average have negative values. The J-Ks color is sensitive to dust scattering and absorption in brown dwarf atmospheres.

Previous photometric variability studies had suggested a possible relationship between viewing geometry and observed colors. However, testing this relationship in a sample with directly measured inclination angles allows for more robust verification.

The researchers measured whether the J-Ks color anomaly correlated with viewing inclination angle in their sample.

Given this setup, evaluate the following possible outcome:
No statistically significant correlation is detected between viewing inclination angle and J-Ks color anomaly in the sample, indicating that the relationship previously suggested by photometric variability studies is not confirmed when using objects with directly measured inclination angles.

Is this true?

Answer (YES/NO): NO